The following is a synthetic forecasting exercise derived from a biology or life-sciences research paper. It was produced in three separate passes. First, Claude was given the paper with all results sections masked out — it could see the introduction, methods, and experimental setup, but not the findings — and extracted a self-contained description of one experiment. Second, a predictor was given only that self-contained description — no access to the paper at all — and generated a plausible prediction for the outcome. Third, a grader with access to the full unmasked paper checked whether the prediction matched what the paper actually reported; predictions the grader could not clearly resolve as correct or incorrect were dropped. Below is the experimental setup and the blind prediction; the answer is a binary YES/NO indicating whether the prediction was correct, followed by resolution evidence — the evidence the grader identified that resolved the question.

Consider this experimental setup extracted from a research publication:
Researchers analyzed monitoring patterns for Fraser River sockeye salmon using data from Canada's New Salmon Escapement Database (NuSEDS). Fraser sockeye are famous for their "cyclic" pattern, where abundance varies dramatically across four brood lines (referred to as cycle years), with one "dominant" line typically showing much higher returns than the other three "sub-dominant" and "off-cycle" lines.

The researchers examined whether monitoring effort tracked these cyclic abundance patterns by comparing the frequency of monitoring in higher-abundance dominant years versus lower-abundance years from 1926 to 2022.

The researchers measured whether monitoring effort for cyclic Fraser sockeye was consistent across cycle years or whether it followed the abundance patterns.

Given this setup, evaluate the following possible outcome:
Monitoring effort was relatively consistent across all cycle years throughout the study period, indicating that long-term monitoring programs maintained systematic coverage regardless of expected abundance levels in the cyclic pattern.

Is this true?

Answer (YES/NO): NO